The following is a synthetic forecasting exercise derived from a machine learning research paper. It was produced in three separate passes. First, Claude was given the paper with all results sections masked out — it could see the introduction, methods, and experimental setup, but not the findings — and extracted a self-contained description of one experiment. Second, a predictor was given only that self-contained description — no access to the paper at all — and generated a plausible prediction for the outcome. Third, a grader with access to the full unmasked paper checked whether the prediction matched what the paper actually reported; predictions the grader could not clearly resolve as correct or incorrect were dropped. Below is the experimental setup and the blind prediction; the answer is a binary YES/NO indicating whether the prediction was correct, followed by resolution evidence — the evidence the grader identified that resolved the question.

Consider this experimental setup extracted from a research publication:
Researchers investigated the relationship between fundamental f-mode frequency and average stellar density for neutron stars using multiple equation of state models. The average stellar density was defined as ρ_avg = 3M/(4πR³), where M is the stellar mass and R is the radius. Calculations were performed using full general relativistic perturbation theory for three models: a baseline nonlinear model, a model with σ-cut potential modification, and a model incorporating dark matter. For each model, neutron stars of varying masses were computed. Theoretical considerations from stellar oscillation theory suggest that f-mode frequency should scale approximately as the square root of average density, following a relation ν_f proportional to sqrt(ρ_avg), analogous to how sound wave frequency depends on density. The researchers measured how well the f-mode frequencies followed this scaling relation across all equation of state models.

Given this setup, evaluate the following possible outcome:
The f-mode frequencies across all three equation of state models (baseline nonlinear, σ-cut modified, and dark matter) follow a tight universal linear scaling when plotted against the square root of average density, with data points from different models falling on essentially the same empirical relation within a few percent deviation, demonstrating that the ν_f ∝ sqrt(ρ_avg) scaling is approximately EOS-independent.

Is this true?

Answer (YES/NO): YES